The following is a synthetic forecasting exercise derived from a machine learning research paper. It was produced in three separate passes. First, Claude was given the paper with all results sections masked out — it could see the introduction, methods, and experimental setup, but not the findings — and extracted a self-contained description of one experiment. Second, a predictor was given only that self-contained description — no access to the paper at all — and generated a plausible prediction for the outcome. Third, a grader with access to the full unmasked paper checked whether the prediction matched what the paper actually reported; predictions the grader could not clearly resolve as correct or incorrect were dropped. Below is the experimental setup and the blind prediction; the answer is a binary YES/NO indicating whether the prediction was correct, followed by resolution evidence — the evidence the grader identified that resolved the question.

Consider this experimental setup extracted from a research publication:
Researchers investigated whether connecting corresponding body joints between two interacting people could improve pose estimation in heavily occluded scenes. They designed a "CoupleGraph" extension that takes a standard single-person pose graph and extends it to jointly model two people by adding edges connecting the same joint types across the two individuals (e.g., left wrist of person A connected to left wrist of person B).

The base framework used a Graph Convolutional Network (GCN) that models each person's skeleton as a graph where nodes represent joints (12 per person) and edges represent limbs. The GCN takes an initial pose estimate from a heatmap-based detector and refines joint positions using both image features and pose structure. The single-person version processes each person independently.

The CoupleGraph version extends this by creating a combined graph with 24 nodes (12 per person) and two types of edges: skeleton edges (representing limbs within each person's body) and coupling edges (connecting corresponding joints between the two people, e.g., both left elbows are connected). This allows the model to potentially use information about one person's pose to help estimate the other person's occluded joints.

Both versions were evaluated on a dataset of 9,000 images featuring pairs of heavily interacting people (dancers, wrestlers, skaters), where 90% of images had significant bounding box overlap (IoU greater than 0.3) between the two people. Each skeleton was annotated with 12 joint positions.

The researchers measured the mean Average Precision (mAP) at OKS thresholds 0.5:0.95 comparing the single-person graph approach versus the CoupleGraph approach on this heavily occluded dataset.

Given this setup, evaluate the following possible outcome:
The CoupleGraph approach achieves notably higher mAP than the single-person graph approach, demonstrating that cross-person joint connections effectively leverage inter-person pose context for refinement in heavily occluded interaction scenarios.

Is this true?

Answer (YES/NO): YES